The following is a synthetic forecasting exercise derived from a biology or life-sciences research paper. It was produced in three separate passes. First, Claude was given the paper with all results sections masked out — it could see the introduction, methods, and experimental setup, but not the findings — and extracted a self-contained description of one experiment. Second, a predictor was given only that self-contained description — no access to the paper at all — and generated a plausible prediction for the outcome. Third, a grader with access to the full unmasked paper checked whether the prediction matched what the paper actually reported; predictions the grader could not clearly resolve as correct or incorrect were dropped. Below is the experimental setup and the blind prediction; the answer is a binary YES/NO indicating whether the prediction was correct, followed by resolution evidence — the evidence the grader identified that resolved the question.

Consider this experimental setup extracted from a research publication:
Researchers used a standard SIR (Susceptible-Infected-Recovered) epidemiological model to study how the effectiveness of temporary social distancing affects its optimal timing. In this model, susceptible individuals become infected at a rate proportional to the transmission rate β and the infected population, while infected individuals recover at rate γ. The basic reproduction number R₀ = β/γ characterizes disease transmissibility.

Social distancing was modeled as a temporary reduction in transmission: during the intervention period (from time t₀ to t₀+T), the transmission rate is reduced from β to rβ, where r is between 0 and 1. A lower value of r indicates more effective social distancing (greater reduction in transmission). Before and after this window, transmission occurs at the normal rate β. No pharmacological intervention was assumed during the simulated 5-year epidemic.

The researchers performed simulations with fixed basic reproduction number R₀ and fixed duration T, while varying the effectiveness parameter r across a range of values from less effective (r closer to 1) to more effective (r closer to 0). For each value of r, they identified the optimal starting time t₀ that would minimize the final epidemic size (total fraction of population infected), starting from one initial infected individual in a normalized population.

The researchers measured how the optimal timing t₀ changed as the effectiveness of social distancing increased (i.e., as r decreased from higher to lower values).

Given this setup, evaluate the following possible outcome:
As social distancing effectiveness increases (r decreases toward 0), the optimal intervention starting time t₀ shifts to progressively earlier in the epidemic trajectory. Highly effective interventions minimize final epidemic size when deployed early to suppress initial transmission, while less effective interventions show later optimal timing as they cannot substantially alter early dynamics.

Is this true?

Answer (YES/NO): NO